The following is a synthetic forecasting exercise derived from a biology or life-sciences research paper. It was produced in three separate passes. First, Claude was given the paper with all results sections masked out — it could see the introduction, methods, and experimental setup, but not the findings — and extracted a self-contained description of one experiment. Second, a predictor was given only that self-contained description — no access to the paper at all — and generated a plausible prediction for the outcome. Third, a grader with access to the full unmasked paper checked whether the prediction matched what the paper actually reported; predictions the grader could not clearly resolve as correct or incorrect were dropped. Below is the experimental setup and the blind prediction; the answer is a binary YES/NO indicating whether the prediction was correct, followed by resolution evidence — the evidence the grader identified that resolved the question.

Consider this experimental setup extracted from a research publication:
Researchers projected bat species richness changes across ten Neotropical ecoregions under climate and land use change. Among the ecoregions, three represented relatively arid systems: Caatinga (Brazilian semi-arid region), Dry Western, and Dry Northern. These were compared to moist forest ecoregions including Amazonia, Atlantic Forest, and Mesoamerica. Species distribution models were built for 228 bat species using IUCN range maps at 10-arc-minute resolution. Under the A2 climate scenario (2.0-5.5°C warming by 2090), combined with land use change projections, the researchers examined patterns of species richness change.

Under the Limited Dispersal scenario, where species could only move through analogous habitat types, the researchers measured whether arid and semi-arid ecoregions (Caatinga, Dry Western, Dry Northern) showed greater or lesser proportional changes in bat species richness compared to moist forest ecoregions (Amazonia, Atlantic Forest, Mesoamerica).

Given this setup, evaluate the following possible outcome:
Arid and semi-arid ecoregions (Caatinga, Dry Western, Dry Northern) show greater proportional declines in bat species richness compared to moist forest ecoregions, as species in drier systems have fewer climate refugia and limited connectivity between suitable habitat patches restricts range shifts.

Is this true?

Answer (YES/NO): NO